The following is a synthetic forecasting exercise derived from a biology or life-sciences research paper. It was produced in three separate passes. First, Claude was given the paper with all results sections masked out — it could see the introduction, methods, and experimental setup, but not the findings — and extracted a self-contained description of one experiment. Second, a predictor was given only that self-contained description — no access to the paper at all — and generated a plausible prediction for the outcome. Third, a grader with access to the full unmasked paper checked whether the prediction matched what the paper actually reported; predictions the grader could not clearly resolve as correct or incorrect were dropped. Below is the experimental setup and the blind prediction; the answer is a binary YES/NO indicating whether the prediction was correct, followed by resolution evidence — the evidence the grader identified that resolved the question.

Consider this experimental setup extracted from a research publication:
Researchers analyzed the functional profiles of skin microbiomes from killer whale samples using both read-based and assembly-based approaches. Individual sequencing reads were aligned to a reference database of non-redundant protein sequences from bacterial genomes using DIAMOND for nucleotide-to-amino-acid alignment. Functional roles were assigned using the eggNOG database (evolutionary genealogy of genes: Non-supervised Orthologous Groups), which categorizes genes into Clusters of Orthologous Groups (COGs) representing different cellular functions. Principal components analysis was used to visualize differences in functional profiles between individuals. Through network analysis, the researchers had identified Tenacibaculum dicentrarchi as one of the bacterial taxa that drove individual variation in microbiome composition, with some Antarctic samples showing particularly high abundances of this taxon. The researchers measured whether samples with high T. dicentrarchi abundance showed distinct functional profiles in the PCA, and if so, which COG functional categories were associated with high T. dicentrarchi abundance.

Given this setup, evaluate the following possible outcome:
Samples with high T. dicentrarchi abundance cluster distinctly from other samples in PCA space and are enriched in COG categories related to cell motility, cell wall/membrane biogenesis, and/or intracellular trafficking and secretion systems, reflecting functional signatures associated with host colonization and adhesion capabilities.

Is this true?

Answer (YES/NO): NO